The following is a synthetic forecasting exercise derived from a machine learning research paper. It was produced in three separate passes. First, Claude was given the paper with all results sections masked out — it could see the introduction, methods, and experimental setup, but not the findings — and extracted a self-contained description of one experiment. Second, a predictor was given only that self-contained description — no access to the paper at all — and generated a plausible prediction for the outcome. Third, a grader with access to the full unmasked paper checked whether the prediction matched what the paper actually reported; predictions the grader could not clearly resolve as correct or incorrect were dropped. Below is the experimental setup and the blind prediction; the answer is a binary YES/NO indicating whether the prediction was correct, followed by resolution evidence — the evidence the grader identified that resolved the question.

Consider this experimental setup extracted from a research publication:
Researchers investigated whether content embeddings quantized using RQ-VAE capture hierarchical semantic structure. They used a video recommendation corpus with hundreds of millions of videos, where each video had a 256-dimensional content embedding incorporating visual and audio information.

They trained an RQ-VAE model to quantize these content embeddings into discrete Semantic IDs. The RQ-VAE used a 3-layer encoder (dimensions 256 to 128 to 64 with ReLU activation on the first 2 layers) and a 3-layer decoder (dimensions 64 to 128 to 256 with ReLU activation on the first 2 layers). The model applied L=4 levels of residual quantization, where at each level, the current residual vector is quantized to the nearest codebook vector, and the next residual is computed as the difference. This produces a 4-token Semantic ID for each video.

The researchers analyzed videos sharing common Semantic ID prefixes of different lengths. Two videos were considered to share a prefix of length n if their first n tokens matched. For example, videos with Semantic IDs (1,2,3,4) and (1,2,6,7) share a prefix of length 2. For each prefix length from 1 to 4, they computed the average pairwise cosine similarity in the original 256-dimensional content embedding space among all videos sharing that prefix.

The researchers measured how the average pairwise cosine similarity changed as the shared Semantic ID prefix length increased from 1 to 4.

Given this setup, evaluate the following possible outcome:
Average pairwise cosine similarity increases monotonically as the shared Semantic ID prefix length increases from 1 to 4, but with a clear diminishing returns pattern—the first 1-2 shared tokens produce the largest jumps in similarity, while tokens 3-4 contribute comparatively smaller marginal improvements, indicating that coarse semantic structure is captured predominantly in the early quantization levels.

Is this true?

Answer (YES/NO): NO